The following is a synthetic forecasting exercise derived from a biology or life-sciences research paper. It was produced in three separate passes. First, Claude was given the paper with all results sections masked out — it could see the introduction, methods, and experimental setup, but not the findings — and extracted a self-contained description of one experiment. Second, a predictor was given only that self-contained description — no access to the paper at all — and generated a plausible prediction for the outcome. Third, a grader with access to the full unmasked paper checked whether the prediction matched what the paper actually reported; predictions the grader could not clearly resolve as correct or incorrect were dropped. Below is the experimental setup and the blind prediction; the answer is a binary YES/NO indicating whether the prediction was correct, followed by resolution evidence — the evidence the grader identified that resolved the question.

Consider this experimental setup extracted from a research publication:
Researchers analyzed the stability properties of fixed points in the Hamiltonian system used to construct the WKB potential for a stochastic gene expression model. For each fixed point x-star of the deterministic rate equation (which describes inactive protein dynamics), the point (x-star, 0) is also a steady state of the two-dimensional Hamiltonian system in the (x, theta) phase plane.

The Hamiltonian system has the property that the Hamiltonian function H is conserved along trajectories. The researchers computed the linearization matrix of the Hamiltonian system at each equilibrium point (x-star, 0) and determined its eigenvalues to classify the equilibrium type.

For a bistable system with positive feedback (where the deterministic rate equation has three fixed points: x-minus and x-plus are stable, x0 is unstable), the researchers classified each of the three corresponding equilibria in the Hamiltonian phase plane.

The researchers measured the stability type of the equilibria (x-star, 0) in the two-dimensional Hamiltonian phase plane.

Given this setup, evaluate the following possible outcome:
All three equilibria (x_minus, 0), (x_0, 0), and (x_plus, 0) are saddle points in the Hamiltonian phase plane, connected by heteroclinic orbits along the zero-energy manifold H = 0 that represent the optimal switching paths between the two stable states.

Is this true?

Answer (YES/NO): YES